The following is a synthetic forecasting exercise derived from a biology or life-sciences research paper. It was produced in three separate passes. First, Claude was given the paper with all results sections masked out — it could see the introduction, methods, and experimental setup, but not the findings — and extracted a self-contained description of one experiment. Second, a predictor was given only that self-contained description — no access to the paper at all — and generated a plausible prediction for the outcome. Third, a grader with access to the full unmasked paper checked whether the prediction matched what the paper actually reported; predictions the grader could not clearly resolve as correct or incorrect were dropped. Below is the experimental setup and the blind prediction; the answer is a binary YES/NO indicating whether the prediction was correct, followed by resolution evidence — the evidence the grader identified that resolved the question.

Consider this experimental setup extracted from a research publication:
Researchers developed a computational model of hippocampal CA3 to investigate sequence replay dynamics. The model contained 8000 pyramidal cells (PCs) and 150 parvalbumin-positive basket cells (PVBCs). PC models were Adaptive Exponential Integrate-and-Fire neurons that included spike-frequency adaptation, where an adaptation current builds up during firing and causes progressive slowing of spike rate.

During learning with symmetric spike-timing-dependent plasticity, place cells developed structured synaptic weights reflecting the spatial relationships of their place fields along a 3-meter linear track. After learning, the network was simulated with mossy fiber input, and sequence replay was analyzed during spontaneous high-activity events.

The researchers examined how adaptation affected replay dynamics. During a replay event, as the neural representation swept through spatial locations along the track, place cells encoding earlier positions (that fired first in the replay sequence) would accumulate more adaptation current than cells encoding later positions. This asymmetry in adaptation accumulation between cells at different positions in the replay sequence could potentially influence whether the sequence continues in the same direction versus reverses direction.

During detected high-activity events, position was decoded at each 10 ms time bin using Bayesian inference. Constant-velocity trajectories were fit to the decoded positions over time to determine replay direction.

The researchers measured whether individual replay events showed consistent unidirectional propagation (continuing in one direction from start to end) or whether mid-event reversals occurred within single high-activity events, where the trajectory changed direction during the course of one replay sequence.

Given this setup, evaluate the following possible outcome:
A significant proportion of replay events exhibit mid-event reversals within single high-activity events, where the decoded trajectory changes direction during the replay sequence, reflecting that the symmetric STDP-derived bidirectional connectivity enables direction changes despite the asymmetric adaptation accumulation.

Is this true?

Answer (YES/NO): NO